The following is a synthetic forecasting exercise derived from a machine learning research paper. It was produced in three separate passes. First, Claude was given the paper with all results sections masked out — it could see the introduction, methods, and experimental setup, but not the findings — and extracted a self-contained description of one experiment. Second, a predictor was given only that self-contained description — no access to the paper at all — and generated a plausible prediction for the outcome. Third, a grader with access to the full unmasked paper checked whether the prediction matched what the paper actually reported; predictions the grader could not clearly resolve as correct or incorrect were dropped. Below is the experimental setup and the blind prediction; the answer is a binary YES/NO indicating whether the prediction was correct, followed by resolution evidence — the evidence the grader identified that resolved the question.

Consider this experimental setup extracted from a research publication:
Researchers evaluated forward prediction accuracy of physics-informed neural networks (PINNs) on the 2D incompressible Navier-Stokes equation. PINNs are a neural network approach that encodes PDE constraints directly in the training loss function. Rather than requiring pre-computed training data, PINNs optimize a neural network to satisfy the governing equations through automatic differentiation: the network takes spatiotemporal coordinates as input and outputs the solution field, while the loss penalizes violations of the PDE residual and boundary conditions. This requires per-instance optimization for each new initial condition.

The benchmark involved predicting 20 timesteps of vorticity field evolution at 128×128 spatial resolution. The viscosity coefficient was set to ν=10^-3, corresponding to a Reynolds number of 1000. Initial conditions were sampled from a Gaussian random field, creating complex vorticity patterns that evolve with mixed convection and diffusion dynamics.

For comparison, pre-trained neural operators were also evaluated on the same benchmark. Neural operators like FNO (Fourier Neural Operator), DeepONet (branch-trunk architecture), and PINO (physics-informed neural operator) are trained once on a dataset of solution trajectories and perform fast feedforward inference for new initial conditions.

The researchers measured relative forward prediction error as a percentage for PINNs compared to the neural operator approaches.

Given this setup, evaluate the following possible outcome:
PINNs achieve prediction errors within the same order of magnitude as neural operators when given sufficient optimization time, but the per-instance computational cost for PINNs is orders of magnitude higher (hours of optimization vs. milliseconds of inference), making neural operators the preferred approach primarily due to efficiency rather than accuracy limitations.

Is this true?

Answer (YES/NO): NO